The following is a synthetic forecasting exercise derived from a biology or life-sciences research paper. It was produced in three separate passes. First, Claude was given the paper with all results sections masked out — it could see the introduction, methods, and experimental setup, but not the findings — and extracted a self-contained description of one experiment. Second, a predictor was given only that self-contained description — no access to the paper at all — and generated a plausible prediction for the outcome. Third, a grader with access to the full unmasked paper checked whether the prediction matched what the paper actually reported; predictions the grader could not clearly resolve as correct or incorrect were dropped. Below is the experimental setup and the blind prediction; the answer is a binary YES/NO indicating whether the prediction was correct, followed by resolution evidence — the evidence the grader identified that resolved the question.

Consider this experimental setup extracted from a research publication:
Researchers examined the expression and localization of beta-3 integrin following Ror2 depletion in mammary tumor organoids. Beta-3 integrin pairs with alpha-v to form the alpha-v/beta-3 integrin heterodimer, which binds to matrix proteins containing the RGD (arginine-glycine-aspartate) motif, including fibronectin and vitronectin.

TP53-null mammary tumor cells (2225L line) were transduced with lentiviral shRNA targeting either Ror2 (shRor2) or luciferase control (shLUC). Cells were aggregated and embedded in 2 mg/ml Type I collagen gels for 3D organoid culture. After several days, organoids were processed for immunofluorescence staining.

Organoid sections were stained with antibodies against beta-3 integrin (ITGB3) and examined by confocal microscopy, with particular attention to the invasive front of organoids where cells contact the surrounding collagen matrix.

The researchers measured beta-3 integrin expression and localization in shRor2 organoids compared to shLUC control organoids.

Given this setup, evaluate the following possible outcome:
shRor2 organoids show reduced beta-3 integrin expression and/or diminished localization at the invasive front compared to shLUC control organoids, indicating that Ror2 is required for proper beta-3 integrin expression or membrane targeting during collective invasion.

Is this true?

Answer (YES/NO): NO